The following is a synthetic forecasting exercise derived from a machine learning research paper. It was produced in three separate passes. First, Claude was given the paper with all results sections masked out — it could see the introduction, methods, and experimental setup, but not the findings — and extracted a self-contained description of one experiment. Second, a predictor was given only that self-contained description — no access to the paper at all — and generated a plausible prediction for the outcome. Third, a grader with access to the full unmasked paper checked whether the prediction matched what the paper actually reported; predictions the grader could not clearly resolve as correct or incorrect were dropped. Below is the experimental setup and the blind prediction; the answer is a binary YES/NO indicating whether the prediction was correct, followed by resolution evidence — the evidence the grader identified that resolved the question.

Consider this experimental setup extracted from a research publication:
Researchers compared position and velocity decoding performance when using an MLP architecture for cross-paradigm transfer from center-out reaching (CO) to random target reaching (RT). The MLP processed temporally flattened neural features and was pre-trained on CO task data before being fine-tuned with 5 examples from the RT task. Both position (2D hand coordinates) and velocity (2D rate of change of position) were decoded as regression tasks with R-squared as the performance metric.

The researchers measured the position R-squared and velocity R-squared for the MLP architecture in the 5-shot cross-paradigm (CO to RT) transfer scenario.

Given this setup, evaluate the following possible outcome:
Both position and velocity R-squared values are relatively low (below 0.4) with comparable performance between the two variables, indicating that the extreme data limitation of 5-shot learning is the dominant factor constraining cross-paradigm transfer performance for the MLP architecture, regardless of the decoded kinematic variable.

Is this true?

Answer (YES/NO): NO